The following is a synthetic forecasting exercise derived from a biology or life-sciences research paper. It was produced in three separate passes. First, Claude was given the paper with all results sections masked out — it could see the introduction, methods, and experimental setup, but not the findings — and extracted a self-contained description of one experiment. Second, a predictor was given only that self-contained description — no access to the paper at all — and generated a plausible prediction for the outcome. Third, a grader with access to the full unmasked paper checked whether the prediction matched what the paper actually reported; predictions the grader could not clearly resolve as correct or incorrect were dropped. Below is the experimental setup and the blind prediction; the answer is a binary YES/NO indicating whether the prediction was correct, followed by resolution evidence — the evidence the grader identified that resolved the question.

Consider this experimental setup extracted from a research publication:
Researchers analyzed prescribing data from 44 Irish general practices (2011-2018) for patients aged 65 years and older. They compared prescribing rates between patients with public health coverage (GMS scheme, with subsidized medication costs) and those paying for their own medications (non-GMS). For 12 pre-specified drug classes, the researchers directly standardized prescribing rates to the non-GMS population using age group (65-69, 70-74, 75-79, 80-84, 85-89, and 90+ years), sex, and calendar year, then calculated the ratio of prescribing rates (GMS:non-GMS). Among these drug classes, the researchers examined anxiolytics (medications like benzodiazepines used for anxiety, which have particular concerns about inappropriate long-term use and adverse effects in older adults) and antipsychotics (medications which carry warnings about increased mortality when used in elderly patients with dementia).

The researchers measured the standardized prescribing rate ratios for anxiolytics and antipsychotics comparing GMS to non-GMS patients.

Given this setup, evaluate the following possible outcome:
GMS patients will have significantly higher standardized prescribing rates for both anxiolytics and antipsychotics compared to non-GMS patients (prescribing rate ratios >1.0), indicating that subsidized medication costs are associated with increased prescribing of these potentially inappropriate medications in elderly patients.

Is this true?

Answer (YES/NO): YES